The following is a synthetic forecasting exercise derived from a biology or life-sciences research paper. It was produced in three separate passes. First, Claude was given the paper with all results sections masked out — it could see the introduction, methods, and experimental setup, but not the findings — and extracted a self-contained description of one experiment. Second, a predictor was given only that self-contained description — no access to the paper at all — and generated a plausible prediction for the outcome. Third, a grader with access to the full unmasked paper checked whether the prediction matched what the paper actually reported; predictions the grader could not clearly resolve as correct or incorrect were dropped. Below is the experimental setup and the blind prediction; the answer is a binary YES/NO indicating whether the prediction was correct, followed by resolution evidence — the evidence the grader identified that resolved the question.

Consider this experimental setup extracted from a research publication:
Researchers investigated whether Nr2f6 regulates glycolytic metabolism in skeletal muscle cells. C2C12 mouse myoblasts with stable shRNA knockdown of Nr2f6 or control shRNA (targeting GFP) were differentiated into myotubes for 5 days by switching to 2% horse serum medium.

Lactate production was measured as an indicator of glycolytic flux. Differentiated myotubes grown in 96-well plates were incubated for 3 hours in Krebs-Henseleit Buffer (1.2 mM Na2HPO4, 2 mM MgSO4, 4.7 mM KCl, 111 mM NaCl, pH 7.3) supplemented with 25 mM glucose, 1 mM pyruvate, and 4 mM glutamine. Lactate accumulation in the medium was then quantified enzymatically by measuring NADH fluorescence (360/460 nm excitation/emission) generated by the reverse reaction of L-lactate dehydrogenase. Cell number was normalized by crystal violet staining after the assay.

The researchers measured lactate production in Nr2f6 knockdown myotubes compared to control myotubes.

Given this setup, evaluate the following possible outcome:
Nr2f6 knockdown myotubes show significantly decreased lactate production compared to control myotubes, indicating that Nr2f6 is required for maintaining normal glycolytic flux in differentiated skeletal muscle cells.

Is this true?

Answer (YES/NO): YES